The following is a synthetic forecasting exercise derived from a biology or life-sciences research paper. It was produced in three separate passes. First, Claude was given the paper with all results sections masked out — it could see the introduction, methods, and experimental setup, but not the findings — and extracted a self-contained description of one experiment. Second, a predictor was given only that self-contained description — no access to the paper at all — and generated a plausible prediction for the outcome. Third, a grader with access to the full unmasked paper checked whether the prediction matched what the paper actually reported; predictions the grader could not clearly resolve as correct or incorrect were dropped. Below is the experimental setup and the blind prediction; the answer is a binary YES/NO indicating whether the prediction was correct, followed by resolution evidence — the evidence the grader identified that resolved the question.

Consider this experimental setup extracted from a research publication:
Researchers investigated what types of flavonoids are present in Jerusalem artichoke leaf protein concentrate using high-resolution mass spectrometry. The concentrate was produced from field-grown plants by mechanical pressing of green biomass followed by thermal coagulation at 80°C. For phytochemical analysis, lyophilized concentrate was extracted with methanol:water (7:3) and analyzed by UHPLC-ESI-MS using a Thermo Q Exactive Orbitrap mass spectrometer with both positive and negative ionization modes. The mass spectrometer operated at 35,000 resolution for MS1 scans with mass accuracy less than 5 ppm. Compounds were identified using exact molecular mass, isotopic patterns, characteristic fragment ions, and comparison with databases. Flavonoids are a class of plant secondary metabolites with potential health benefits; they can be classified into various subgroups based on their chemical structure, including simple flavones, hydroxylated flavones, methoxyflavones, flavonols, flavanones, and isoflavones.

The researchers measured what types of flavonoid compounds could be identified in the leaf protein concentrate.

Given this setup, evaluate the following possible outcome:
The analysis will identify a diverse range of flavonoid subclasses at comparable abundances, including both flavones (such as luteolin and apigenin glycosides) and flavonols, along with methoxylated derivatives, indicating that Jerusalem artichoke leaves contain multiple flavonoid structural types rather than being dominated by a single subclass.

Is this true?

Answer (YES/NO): NO